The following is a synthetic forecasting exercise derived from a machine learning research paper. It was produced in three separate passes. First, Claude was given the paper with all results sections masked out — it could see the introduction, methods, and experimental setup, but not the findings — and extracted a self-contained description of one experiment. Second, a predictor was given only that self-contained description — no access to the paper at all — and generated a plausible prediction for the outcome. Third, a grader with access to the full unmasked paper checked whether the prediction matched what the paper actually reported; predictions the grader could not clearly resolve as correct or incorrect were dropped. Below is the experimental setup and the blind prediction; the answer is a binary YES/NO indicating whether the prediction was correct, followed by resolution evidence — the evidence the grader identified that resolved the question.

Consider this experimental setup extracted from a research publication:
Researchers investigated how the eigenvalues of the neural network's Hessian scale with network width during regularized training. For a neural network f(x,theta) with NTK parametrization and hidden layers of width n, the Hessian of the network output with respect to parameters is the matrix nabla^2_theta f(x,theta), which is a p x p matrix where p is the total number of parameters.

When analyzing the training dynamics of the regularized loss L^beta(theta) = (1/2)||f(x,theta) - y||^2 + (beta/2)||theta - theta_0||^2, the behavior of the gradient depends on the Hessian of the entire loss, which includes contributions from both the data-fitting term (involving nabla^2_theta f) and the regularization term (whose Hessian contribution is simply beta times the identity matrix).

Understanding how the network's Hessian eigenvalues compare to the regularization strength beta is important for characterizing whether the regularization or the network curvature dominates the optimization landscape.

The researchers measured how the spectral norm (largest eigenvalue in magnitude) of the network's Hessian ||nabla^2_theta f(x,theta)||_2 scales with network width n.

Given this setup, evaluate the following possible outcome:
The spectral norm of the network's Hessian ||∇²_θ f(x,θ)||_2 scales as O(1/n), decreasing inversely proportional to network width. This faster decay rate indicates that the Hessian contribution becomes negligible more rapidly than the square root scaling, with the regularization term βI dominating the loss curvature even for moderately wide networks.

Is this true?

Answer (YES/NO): NO